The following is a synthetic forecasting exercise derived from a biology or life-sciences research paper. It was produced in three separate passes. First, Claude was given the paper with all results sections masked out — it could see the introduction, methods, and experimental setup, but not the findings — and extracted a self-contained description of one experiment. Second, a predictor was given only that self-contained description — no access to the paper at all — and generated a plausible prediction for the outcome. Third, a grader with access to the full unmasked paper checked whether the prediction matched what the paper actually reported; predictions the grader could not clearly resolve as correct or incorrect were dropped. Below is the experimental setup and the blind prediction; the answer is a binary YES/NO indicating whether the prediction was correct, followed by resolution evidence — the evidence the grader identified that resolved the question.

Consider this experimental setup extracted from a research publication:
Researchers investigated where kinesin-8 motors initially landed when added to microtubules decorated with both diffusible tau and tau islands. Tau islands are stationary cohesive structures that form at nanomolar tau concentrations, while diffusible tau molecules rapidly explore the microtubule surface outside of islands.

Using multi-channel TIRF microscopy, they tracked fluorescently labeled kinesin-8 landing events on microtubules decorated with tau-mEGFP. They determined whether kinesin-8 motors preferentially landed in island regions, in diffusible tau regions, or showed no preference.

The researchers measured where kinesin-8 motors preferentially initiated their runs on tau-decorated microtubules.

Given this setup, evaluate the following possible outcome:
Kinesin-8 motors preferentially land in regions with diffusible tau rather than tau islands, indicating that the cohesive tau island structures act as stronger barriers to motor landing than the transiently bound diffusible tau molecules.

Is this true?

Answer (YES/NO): YES